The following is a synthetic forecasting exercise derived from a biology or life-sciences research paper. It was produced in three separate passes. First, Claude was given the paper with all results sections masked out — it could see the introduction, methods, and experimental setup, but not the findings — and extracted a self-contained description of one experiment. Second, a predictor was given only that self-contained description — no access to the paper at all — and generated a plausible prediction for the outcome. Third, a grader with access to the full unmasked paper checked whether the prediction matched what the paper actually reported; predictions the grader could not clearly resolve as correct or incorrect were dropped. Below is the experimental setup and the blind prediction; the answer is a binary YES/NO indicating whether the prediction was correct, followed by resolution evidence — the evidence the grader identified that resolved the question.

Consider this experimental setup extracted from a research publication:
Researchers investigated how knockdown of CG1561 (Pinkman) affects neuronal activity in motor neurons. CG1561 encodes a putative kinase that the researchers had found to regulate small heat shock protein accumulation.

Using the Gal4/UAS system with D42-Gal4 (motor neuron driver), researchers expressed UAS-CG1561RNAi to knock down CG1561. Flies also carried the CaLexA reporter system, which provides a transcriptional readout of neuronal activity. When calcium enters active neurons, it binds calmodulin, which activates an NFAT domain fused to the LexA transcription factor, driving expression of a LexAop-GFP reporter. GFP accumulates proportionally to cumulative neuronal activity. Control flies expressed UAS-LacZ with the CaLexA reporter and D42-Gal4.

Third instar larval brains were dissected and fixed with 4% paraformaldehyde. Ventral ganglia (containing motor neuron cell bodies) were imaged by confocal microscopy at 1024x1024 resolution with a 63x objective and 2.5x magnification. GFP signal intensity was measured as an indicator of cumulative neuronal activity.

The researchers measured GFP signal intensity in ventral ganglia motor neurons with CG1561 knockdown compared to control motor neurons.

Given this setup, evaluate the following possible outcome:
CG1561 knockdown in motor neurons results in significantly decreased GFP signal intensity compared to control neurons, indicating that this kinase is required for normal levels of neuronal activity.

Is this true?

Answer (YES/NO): YES